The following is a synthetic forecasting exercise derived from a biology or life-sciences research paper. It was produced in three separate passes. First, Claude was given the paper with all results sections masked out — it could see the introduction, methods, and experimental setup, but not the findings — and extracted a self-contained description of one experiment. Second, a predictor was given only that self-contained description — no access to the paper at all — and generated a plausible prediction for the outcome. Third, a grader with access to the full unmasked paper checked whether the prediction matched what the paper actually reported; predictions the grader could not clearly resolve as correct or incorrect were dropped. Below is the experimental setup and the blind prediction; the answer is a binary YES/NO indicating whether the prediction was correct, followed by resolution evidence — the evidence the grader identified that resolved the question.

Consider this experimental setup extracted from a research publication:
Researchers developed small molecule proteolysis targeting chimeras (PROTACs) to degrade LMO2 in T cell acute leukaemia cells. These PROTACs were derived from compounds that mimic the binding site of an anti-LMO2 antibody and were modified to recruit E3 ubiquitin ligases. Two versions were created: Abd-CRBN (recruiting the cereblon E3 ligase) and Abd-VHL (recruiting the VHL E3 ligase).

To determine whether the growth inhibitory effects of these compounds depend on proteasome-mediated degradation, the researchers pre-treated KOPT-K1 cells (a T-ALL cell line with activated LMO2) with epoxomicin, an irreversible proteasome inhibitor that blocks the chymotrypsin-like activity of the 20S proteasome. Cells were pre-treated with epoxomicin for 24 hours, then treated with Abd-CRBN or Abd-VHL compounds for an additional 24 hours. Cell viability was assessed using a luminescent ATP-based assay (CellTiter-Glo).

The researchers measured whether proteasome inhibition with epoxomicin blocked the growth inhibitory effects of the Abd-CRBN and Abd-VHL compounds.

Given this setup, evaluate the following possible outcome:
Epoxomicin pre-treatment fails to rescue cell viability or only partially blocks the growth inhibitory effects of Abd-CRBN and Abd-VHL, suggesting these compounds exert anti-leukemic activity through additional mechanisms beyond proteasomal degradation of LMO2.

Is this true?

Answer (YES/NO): NO